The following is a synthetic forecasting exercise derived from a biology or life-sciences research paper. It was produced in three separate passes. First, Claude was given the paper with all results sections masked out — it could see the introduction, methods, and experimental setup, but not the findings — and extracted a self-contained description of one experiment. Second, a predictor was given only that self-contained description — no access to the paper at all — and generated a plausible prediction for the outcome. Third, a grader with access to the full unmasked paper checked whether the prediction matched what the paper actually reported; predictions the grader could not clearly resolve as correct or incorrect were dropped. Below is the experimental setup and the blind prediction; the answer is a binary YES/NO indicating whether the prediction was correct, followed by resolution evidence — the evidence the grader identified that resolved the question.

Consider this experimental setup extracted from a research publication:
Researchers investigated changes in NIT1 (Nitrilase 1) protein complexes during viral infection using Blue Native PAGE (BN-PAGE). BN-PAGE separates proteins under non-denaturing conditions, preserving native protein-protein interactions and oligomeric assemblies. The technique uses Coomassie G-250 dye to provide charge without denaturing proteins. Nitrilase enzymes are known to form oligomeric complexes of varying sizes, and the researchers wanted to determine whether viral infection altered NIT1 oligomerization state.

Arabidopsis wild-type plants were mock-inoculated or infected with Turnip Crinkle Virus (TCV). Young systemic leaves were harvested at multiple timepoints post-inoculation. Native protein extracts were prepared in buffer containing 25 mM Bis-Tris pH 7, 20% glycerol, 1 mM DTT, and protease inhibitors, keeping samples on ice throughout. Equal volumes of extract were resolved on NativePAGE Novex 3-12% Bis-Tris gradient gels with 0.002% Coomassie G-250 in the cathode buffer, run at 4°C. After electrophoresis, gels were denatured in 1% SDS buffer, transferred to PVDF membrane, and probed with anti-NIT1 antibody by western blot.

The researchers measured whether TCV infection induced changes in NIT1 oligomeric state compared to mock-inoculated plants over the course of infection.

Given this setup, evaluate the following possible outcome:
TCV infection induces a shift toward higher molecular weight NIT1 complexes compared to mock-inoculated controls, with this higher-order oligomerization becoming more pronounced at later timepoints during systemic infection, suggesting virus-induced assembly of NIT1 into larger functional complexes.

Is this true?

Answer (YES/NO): NO